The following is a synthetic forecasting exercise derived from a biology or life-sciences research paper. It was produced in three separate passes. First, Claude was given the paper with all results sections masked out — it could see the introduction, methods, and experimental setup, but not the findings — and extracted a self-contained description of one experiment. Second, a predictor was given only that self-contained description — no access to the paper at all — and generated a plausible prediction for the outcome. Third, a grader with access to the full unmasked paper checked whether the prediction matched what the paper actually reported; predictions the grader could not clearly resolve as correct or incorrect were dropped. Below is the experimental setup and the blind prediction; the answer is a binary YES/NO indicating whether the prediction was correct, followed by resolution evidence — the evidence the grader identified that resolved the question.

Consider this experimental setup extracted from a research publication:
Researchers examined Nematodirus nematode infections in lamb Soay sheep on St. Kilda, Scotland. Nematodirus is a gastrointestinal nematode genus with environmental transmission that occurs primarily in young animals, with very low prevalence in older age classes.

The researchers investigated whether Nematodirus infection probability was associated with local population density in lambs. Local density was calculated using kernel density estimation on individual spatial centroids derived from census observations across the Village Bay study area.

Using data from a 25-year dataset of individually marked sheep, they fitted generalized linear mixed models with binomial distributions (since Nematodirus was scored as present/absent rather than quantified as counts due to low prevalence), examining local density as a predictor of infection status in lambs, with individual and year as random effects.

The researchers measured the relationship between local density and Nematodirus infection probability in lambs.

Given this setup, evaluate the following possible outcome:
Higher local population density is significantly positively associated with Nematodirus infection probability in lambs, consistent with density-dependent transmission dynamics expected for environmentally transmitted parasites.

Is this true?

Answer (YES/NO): YES